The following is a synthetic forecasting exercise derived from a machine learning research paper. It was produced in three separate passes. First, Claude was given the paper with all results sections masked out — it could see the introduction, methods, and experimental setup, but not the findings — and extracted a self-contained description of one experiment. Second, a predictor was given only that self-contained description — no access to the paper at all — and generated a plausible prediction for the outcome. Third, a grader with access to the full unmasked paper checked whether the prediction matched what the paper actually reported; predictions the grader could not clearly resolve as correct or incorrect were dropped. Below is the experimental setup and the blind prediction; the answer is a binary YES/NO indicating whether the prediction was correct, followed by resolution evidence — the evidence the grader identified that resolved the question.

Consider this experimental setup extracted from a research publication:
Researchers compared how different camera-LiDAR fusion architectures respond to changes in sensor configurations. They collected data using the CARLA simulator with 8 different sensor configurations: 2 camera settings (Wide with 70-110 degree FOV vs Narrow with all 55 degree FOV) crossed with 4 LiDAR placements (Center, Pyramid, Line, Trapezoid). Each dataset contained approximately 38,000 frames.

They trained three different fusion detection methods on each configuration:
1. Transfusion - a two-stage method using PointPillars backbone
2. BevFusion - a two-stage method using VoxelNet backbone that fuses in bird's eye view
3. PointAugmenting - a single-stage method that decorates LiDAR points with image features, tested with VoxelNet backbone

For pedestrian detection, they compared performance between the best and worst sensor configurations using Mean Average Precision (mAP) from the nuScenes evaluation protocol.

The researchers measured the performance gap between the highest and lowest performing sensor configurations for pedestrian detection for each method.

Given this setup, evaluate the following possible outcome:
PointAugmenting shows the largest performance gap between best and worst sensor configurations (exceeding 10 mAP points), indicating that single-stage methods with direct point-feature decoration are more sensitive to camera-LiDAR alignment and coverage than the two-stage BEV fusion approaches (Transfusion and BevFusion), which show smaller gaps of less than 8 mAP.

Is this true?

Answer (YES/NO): NO